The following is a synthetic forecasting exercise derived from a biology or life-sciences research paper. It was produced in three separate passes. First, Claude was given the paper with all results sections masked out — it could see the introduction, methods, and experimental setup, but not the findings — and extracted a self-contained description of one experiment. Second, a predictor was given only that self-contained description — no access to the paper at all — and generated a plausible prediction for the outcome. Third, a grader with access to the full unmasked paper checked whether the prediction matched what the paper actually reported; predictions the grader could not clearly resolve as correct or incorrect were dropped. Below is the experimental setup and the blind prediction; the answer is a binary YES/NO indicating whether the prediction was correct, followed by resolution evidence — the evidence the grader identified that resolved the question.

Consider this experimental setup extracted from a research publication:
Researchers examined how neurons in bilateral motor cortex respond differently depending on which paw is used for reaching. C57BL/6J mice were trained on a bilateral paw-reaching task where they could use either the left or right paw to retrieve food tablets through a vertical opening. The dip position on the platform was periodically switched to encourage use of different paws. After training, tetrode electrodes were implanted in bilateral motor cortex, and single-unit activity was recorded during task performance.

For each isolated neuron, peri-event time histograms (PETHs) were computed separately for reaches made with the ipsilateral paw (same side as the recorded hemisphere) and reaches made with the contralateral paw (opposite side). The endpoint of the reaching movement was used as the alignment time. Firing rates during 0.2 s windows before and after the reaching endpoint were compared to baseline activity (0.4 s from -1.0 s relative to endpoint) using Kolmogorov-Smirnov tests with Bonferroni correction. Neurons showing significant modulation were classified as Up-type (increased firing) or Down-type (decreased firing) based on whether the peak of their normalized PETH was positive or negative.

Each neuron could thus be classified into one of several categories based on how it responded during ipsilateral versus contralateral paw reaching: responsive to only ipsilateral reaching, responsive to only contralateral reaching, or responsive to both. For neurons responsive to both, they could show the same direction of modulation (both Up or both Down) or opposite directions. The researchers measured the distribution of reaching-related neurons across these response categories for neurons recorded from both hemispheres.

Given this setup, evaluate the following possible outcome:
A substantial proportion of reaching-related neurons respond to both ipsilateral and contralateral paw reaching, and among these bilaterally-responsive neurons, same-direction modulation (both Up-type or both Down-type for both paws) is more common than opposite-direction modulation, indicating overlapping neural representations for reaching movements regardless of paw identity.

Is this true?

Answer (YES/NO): NO